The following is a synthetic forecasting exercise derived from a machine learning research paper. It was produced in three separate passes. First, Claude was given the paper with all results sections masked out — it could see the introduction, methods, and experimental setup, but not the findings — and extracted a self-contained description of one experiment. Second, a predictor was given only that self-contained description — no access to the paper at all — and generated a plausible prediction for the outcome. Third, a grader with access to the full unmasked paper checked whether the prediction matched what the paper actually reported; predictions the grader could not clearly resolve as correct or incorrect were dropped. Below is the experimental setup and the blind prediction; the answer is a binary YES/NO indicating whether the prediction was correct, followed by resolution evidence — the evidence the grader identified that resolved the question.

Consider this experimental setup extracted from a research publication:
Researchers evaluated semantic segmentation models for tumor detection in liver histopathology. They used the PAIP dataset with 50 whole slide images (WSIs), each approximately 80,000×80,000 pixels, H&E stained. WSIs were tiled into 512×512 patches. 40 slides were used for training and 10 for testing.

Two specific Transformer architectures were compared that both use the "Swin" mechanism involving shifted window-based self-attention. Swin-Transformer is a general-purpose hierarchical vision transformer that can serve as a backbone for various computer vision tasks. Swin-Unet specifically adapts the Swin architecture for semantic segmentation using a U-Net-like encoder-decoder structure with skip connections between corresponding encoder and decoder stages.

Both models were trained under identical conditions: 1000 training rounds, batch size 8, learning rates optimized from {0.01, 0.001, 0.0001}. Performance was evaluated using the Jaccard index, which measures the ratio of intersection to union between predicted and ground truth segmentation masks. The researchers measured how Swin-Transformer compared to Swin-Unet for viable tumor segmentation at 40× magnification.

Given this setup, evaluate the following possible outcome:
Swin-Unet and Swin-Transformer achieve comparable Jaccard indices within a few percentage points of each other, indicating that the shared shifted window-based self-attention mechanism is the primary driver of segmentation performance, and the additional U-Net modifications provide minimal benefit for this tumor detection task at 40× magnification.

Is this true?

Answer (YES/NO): NO